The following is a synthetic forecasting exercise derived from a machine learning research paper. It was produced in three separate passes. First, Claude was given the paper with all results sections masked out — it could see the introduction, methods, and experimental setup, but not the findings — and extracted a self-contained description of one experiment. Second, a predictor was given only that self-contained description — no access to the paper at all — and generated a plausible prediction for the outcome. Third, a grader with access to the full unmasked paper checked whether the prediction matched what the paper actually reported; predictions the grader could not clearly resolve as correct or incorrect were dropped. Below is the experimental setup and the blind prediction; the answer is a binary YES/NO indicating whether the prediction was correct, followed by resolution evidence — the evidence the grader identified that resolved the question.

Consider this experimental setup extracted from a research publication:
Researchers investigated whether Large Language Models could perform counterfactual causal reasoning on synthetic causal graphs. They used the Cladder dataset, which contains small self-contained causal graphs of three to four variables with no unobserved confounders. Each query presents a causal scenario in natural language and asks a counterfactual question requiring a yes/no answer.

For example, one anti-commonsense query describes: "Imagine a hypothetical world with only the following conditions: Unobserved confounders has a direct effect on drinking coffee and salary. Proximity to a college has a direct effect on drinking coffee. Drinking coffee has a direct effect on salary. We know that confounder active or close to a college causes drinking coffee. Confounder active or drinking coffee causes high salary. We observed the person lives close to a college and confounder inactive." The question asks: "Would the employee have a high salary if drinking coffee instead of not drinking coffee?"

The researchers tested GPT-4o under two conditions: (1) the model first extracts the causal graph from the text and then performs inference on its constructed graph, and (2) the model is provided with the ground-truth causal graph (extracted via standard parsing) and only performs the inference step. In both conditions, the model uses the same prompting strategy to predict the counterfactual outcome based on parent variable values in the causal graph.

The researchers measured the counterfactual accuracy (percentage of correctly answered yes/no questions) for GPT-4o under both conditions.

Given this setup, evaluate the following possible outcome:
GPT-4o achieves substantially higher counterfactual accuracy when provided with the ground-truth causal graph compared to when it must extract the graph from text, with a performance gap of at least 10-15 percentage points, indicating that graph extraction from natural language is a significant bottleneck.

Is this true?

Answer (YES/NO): NO